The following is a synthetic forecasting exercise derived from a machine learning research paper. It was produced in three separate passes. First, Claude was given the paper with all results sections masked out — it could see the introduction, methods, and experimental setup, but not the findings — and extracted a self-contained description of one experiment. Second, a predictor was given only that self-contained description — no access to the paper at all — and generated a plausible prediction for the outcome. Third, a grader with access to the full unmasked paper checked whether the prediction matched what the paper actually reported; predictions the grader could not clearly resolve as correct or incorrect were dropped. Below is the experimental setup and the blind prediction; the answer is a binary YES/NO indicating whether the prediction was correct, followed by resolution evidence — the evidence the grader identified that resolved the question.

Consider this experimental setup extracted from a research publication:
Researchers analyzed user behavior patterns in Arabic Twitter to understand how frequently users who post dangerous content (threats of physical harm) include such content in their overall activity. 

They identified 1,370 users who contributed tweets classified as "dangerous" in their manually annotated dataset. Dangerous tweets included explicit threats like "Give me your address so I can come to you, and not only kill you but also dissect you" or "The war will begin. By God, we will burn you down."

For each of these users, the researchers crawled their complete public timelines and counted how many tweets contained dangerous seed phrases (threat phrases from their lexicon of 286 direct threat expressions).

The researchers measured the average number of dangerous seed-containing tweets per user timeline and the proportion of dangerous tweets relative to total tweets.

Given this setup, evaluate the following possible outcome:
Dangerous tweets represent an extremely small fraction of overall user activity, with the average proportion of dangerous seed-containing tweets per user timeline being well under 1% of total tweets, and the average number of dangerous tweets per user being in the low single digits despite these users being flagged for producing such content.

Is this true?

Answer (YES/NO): YES